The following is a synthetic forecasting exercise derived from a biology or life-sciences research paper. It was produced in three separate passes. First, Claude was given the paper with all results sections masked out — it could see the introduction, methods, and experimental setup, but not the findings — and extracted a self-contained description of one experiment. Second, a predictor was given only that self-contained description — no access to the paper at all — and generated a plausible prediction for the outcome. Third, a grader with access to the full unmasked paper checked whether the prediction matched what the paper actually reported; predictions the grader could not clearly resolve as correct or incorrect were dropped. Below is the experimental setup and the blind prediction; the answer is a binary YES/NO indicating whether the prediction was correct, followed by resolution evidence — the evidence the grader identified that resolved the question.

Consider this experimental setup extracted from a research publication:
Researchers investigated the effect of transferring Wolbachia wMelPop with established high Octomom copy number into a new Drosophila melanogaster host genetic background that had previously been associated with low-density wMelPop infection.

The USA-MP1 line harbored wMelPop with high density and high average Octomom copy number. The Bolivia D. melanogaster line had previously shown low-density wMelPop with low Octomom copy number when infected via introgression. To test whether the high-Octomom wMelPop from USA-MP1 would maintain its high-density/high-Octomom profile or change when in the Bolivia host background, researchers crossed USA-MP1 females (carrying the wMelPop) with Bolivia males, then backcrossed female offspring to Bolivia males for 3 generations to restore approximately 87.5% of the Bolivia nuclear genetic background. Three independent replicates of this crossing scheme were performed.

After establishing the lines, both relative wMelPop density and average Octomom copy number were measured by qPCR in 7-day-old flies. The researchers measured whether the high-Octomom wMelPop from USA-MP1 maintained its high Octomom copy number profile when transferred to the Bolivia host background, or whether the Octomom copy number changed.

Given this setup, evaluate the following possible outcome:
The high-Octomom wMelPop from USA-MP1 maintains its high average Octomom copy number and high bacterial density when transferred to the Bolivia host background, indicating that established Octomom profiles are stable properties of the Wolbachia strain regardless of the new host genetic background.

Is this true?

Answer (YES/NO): NO